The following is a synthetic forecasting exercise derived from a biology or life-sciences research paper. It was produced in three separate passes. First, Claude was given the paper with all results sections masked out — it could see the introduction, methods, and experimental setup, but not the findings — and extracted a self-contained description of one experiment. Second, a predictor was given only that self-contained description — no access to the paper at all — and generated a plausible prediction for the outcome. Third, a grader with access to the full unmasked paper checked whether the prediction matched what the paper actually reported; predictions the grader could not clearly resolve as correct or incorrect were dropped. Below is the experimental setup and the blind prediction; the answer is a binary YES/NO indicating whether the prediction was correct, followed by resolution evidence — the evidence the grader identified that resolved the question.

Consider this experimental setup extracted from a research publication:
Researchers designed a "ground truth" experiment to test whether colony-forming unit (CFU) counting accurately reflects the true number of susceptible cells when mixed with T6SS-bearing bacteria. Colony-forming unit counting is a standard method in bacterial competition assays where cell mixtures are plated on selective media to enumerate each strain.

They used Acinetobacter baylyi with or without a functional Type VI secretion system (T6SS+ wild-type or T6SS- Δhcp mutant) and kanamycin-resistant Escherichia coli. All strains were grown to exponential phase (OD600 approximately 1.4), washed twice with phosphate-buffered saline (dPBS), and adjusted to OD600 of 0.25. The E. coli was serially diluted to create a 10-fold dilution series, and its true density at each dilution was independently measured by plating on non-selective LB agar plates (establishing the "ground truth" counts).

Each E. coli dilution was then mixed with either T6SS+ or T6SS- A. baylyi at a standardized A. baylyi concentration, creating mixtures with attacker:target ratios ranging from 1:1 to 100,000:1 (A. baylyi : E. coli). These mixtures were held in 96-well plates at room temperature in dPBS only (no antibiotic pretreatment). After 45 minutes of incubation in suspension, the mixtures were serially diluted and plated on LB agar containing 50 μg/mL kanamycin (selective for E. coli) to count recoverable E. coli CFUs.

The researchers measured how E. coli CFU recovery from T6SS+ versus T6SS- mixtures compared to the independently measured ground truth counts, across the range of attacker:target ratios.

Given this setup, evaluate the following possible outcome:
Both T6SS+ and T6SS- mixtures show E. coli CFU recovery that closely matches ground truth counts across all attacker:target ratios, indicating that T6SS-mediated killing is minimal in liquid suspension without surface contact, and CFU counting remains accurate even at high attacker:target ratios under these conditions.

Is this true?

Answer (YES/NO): NO